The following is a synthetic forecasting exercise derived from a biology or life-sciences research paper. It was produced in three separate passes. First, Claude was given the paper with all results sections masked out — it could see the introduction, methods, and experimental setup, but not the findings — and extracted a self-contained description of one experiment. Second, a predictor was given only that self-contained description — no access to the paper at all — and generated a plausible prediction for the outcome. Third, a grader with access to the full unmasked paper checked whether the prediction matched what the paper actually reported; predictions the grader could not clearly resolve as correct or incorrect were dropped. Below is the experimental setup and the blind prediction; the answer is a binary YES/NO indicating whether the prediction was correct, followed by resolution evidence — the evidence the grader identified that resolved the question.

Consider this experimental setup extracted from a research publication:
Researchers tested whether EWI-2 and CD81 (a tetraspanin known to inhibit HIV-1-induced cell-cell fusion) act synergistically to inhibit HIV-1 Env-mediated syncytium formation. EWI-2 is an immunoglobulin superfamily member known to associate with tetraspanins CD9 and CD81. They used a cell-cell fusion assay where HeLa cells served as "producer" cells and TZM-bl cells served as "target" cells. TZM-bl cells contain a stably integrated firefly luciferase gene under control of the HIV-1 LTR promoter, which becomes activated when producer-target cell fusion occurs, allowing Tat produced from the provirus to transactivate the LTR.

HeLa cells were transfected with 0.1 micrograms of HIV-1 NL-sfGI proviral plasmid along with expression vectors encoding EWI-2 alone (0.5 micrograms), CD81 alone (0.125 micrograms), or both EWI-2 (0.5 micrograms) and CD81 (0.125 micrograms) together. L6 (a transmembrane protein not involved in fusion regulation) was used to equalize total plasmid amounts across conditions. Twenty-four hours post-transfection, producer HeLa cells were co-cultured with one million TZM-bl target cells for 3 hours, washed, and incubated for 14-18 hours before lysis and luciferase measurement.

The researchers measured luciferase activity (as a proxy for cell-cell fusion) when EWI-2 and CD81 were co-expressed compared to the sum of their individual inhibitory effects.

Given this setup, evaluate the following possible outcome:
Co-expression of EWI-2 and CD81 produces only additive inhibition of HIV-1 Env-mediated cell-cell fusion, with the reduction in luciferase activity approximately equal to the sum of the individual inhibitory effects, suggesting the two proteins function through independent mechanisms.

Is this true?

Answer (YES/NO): NO